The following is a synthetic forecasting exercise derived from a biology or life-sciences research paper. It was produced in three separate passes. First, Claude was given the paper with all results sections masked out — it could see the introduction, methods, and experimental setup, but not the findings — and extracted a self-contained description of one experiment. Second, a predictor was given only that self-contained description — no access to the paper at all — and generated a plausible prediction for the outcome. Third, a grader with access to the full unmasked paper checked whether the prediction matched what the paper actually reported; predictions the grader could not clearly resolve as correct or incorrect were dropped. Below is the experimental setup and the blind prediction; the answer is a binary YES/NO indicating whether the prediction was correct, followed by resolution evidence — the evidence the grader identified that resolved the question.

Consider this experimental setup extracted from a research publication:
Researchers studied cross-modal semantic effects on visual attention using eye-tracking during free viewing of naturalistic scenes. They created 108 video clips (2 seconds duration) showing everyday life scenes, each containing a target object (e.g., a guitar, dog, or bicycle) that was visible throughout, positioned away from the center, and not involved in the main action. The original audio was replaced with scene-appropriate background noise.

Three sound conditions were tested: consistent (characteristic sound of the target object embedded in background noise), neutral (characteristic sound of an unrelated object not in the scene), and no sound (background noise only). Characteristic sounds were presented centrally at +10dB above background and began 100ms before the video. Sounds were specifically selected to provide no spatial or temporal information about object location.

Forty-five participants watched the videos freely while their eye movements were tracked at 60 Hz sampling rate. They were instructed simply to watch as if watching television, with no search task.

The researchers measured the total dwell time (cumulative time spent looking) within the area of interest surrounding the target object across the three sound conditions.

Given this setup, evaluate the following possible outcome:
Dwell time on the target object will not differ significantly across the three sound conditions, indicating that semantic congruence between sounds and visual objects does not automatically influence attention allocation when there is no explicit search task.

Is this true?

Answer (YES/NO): NO